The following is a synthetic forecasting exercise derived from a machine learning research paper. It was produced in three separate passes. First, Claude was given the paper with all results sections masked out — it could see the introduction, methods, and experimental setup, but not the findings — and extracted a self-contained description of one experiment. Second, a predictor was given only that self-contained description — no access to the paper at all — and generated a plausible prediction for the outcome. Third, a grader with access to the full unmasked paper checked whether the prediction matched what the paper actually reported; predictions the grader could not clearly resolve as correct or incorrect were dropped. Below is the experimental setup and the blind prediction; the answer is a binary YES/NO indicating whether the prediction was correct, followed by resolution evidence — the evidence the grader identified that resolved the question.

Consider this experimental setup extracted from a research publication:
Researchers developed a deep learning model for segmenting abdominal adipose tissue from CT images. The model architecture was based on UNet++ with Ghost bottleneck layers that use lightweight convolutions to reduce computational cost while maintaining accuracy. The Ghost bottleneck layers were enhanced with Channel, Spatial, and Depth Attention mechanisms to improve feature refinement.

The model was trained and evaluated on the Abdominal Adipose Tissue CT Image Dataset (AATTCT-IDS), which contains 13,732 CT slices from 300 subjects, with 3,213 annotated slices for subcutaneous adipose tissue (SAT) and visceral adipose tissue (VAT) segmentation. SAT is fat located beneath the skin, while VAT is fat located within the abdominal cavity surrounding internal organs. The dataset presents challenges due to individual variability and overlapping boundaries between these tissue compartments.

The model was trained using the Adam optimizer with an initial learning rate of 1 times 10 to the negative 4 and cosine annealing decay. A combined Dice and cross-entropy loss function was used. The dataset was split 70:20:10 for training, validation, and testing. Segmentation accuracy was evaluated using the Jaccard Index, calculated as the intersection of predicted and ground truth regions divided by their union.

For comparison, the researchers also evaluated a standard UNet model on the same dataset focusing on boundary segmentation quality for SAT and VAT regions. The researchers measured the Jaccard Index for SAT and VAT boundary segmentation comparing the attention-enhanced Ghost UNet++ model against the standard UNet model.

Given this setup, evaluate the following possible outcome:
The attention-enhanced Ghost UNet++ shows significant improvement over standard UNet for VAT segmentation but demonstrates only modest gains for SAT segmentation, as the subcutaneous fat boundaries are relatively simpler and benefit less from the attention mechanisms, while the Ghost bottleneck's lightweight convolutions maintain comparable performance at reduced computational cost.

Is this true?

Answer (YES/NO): NO